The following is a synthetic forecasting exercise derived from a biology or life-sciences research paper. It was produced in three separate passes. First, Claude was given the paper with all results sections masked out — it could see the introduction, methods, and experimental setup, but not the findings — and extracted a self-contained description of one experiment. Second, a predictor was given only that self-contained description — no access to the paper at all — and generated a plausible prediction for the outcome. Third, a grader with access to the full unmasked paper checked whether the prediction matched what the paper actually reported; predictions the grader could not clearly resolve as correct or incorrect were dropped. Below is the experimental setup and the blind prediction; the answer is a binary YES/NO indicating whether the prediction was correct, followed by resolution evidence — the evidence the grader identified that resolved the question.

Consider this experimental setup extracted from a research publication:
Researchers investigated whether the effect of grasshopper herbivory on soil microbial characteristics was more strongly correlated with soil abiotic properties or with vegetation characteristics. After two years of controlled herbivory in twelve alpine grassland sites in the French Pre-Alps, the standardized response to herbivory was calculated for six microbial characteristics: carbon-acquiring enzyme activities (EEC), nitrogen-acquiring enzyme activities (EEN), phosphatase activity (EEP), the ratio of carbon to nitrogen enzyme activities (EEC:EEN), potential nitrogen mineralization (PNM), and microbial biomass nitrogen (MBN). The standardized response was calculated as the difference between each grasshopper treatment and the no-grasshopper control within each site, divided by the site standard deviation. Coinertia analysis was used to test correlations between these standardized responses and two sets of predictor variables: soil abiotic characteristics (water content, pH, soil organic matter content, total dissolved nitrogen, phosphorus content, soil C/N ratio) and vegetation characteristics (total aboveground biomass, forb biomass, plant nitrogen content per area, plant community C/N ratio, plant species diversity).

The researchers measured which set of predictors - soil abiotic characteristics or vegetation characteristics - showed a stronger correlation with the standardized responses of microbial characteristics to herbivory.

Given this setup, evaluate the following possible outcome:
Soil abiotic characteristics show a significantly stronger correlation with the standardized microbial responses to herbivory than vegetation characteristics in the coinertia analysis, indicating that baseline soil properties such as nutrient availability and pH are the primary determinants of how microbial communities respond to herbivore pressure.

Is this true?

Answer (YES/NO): YES